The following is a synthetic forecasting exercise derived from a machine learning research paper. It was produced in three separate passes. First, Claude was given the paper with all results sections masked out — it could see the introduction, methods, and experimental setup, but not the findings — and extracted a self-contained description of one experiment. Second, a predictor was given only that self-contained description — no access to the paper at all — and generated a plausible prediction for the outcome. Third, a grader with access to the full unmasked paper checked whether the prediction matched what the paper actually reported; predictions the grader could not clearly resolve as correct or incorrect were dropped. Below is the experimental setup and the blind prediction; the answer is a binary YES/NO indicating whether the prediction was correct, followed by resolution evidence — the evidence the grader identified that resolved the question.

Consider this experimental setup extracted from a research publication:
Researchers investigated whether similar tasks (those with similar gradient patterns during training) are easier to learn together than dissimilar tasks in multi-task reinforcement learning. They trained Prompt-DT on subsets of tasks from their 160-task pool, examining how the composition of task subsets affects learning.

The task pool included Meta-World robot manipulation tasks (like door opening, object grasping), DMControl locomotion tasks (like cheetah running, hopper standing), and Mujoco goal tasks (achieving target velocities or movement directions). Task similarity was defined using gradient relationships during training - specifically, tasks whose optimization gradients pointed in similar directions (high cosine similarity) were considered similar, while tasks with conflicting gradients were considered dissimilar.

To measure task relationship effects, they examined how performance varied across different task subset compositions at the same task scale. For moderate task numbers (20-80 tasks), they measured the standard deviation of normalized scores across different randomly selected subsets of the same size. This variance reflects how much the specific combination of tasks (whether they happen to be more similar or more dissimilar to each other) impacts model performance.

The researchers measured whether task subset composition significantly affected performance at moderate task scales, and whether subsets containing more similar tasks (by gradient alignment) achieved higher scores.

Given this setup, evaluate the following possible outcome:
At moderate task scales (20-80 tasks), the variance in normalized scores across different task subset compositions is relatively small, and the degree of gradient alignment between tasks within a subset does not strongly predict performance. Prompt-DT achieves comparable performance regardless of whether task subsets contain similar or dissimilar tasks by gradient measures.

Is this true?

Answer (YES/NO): NO